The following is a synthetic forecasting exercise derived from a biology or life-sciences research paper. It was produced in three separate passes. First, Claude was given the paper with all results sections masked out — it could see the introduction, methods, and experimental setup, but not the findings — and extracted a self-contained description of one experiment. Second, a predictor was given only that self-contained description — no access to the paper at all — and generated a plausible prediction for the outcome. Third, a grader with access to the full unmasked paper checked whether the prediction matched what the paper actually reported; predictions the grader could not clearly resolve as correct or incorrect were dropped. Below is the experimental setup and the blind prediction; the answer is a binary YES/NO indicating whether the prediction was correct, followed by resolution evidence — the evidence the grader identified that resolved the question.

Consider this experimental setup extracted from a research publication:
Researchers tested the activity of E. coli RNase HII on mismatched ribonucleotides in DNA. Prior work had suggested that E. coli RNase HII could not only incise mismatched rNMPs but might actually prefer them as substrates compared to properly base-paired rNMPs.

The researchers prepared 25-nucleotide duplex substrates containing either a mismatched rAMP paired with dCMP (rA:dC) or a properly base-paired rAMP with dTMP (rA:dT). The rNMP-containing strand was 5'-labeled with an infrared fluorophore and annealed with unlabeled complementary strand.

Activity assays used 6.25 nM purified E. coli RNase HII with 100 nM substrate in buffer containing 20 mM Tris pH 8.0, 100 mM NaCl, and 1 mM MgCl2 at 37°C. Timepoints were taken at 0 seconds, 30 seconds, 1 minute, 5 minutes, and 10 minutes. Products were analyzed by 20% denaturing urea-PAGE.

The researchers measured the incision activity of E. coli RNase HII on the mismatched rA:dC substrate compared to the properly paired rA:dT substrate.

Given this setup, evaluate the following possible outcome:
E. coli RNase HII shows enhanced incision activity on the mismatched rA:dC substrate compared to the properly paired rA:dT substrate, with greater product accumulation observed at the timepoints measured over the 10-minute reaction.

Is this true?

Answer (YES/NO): YES